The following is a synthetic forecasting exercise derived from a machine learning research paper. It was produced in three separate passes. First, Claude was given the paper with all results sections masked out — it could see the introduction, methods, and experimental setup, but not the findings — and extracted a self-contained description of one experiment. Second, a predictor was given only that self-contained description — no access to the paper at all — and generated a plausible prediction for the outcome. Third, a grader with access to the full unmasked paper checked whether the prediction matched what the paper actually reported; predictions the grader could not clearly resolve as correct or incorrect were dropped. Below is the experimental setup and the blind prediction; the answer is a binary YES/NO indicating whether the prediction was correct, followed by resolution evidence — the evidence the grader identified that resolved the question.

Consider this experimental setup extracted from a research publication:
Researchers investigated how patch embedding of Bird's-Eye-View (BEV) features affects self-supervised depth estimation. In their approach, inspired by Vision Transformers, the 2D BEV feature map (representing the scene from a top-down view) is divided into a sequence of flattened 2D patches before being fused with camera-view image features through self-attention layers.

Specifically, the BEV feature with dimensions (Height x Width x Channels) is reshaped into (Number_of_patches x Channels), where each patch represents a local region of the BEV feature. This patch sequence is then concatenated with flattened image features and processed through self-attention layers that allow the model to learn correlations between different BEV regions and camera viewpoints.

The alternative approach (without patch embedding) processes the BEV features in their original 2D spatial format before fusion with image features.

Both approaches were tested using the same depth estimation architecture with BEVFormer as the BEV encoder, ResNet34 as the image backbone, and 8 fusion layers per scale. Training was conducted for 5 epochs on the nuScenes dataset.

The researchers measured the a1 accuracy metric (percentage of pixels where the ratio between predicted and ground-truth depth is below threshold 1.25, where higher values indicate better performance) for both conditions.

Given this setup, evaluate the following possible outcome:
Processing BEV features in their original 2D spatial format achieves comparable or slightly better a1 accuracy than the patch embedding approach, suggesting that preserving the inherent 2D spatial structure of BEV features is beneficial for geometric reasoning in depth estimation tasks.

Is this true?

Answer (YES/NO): YES